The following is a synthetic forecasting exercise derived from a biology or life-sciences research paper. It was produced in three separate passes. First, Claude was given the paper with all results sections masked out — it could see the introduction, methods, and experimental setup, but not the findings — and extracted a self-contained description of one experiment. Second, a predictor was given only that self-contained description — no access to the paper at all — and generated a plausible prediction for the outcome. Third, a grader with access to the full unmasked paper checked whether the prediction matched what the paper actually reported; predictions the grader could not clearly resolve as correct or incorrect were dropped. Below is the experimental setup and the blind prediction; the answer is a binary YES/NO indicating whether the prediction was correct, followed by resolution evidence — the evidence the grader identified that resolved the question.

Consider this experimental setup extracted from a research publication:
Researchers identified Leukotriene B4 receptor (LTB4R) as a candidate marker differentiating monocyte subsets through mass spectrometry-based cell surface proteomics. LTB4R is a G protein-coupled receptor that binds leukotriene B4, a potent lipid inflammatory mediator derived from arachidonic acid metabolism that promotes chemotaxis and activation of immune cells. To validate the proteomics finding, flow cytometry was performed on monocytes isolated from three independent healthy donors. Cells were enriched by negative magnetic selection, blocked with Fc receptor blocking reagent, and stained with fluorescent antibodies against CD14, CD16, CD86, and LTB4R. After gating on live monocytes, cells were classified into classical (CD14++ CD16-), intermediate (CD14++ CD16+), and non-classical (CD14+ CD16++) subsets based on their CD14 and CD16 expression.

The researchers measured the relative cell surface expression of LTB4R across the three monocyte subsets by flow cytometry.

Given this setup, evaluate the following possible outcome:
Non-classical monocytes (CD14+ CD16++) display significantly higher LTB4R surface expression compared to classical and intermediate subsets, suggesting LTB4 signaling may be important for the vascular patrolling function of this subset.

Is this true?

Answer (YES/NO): NO